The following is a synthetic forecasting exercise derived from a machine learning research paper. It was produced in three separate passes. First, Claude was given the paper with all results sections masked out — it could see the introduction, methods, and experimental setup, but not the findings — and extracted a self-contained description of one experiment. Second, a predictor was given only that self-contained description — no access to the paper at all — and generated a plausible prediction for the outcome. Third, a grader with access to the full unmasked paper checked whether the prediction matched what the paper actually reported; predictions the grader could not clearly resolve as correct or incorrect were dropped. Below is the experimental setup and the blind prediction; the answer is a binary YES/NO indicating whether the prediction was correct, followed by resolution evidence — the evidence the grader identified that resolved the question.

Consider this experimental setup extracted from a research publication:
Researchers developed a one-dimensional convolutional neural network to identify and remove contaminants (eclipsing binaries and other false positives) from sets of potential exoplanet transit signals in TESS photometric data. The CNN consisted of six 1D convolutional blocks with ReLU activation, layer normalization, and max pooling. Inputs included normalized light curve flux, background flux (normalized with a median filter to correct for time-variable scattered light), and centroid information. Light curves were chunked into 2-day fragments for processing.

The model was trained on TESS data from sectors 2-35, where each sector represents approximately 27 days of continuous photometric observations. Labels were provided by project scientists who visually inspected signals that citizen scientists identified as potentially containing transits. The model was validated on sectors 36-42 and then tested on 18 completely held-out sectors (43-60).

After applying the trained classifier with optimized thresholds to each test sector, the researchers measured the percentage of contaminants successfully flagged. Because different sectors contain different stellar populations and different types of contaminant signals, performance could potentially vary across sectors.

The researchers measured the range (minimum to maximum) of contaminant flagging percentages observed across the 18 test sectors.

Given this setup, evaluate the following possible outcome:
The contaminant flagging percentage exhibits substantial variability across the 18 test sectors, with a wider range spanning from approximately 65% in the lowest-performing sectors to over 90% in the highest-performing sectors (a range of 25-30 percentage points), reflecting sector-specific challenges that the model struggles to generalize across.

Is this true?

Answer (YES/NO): NO